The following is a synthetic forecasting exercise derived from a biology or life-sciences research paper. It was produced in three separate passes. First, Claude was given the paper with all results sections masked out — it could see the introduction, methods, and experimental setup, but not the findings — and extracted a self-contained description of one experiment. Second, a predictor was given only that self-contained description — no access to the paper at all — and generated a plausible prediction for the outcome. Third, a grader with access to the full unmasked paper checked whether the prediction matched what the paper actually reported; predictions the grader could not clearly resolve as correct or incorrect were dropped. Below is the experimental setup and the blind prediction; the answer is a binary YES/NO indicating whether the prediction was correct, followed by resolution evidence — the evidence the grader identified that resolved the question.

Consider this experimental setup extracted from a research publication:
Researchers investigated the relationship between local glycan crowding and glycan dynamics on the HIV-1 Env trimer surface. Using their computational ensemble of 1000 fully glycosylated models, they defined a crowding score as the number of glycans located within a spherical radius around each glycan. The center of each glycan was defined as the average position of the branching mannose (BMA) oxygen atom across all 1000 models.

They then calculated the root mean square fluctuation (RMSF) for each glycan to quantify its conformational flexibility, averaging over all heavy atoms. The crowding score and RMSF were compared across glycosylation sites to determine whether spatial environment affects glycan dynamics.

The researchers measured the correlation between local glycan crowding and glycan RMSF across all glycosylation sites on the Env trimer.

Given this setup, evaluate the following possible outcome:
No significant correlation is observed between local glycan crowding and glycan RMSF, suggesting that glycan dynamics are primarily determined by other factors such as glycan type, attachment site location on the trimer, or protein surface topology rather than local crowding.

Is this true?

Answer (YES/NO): NO